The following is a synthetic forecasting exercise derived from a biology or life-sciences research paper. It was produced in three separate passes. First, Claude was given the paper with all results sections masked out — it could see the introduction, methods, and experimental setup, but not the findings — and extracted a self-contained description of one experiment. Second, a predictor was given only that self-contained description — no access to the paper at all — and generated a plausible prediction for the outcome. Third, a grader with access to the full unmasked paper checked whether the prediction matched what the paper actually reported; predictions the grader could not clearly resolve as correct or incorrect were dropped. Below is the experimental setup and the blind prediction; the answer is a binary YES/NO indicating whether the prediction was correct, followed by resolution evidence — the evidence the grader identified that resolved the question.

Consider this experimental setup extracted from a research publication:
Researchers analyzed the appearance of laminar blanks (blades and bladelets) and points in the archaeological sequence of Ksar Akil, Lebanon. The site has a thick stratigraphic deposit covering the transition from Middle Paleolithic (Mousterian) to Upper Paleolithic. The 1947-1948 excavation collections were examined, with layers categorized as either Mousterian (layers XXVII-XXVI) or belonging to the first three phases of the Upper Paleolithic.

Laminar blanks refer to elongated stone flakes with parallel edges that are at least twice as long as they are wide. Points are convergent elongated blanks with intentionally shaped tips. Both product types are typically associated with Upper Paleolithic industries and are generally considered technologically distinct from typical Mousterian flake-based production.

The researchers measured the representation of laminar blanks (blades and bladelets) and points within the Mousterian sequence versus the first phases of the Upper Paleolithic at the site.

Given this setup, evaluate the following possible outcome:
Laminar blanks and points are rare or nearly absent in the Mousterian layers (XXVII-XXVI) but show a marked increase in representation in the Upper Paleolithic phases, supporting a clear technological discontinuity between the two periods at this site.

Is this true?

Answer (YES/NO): YES